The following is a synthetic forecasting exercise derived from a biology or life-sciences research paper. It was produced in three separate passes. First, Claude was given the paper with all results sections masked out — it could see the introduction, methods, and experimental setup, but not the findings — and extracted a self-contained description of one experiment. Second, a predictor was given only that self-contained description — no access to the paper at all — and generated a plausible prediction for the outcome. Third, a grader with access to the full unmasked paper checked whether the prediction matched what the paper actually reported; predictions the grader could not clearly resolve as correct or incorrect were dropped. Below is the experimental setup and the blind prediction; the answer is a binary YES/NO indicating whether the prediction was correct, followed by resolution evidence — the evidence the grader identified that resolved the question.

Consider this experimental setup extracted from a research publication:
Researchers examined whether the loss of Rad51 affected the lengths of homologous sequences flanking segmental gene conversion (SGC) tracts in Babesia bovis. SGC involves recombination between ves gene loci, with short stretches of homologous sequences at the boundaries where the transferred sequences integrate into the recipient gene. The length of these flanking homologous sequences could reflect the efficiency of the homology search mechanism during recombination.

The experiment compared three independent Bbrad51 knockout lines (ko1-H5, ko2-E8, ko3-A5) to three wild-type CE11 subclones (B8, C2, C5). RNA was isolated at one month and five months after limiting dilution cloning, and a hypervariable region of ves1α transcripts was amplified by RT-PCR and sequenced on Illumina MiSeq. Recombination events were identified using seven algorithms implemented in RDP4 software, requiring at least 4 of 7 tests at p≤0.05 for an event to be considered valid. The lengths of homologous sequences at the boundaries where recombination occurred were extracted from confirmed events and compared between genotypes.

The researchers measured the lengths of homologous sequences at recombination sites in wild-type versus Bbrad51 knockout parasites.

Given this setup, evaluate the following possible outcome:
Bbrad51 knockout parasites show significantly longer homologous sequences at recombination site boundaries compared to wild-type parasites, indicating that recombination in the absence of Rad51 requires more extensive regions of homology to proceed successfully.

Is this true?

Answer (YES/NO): NO